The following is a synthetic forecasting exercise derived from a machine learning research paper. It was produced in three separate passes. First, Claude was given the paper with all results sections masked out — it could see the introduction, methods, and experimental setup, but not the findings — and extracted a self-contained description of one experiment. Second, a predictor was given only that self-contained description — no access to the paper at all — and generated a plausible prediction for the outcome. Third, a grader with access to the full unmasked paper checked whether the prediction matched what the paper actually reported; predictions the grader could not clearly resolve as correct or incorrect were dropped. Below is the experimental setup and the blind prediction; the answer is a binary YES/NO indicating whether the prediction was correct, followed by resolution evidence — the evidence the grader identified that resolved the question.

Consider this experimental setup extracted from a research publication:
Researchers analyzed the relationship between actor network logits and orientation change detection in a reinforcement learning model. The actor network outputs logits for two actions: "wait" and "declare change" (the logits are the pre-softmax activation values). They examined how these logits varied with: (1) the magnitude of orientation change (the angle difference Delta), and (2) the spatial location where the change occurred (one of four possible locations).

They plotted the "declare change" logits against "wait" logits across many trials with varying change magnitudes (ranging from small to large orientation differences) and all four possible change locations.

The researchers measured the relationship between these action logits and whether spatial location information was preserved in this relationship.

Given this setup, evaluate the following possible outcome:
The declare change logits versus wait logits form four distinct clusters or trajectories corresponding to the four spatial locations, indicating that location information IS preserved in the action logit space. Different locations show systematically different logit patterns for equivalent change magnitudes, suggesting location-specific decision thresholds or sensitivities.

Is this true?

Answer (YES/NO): NO